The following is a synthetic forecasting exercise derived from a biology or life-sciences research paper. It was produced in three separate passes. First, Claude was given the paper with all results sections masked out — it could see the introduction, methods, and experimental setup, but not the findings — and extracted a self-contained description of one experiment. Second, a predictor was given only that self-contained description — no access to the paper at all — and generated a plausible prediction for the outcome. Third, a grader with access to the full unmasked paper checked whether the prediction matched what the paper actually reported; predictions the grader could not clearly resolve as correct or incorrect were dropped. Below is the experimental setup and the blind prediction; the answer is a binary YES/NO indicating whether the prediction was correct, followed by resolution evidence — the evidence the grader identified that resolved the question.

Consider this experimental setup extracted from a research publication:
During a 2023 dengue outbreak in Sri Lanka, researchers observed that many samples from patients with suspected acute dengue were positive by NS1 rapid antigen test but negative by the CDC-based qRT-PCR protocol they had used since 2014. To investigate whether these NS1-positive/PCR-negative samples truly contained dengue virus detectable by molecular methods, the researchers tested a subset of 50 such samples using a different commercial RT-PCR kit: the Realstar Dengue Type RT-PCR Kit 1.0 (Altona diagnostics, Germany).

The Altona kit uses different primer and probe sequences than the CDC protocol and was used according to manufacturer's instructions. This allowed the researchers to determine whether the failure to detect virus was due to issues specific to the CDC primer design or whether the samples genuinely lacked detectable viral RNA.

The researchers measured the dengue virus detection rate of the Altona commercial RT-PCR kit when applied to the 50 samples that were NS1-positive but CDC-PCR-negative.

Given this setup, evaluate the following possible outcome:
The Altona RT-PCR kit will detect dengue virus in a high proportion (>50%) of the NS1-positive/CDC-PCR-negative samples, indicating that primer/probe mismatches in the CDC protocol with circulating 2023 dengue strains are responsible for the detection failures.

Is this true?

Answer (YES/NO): YES